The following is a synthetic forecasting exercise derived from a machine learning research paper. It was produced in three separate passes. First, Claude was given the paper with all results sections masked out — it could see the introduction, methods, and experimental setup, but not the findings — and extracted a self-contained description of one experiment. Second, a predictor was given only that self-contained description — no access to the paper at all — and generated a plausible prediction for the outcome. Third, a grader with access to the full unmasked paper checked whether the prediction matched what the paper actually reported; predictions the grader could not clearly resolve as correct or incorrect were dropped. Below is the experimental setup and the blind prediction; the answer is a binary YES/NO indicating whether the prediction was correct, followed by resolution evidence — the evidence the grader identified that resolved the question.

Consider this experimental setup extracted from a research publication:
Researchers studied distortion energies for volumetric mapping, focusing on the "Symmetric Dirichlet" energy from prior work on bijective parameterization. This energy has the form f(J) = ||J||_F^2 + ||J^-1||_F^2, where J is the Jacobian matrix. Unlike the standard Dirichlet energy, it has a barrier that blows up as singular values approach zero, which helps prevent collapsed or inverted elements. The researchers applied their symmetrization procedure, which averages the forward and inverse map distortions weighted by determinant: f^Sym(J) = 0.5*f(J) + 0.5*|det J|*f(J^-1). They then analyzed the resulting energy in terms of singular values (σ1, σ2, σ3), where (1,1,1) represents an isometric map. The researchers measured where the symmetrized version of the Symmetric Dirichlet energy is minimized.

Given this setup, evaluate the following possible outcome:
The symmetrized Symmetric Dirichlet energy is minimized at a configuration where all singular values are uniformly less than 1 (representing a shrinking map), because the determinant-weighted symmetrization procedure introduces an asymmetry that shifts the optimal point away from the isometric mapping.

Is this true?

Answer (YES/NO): YES